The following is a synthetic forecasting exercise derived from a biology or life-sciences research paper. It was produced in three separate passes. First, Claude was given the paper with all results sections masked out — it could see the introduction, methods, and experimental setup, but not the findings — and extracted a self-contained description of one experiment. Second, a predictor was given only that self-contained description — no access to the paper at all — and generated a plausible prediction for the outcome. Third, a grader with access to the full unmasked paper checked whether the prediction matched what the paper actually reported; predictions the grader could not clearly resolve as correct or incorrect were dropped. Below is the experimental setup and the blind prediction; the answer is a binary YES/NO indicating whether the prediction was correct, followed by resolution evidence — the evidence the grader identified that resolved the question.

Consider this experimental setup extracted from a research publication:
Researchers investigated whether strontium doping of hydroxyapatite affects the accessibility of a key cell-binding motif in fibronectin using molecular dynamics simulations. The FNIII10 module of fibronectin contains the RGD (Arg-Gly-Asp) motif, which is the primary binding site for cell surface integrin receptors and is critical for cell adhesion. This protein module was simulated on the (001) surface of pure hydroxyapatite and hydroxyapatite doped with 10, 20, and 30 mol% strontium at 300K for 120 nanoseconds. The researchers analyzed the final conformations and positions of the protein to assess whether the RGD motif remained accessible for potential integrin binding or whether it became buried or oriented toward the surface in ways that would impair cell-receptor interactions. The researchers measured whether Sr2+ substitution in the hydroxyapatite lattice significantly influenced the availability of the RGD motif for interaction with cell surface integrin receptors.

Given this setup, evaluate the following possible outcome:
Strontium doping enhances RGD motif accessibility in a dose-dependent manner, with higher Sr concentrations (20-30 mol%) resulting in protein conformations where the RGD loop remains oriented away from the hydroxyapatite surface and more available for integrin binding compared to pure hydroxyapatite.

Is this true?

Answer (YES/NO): NO